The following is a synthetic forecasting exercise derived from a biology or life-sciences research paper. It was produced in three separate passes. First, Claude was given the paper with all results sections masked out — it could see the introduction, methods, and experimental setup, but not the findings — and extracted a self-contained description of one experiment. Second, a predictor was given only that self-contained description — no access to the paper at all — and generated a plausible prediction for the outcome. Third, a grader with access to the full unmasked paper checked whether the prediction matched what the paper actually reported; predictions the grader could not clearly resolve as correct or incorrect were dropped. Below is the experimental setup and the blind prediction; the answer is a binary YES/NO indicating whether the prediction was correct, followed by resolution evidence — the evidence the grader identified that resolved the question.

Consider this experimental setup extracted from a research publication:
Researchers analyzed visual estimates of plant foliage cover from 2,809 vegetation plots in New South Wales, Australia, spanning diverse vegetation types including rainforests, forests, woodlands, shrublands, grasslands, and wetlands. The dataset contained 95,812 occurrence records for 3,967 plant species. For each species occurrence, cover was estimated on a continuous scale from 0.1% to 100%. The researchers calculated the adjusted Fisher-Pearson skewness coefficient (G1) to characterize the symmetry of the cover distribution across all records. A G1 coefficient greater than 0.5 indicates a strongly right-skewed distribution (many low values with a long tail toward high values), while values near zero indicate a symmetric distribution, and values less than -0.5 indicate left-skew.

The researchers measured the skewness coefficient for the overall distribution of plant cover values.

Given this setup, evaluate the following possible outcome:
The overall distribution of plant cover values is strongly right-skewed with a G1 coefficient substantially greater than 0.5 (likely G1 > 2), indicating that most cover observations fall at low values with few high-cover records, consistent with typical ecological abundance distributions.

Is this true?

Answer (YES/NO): YES